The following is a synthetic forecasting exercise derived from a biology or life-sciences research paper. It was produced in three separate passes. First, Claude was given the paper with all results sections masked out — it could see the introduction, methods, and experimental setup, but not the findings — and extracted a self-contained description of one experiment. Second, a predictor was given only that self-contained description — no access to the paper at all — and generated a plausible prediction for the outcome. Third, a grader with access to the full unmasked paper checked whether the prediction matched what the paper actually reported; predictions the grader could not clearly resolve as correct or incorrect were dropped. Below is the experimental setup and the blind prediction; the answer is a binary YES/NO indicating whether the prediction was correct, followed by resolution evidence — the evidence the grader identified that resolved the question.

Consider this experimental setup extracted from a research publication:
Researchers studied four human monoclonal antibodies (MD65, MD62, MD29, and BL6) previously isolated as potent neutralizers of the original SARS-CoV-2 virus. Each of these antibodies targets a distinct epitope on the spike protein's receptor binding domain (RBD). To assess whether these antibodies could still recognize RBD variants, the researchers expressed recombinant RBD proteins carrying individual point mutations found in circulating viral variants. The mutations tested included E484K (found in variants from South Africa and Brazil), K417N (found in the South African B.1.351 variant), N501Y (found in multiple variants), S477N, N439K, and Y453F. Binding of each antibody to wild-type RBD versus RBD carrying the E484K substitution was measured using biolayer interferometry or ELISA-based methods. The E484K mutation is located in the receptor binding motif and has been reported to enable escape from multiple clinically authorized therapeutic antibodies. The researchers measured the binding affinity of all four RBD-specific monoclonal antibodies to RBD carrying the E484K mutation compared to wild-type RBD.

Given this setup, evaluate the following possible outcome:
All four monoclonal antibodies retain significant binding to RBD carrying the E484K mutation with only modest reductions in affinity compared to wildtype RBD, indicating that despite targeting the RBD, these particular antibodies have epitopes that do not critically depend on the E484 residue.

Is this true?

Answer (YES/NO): YES